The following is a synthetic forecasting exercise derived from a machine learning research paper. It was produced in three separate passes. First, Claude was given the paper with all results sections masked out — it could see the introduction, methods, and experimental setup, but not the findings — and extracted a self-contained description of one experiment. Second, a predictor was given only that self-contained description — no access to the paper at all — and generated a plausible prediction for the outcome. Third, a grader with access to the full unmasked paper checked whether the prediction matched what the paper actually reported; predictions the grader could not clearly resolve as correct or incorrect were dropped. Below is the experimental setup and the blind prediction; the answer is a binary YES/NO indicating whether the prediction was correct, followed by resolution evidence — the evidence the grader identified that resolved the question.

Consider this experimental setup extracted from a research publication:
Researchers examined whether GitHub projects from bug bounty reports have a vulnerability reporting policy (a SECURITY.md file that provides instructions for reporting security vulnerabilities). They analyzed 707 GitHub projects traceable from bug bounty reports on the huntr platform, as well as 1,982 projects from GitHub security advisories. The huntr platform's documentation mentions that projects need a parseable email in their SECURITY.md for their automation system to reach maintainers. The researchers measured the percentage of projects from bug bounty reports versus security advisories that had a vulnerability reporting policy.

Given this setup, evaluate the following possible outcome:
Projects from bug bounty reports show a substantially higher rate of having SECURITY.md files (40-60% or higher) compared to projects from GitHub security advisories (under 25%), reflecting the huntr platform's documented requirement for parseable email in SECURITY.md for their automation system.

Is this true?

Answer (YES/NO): NO